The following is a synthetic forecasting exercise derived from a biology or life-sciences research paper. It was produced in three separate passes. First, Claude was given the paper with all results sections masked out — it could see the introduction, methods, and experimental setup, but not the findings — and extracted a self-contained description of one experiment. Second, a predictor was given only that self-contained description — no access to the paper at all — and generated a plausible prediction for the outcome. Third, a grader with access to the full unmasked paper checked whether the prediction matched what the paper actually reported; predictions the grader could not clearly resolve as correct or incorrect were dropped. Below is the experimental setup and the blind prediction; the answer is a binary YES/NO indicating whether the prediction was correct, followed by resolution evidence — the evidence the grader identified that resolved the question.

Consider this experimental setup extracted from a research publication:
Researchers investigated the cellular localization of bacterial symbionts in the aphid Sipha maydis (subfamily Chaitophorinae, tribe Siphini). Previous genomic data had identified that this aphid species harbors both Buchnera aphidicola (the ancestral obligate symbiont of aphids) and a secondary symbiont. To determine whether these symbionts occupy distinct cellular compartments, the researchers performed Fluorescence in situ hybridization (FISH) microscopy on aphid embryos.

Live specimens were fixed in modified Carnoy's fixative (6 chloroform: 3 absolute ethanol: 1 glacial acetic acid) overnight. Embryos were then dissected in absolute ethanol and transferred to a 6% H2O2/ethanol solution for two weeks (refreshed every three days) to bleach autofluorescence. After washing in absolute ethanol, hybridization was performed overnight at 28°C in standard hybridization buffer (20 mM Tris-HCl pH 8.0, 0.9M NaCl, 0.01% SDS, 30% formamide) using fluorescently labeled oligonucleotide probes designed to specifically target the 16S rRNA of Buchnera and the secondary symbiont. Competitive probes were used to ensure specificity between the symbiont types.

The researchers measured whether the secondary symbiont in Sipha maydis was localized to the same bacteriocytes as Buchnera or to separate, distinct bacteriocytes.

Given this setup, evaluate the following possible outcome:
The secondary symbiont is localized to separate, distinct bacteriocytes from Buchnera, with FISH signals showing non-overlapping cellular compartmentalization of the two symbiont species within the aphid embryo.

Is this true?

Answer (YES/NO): YES